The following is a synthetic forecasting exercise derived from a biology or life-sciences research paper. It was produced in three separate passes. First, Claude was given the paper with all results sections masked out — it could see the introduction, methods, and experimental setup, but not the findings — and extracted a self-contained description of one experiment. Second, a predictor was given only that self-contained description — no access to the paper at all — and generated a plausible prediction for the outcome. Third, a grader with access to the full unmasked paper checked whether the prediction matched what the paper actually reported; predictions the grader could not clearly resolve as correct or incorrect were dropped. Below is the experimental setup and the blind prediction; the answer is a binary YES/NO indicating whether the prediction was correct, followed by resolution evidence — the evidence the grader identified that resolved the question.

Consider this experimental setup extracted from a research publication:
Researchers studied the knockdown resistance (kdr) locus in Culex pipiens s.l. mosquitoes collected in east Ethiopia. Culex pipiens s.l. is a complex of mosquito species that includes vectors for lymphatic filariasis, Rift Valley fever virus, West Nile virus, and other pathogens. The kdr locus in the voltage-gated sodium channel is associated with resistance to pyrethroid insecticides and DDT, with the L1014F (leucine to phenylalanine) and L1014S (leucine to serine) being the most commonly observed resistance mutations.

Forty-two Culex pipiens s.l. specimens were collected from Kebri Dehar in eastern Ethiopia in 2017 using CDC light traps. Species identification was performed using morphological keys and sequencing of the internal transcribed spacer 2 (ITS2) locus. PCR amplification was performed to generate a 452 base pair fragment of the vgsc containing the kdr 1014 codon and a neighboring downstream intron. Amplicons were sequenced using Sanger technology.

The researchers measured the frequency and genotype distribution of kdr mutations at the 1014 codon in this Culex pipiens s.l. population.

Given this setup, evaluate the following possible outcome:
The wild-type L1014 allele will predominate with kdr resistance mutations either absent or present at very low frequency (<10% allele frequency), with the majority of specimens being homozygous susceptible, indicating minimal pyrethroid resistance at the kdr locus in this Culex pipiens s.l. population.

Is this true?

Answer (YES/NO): NO